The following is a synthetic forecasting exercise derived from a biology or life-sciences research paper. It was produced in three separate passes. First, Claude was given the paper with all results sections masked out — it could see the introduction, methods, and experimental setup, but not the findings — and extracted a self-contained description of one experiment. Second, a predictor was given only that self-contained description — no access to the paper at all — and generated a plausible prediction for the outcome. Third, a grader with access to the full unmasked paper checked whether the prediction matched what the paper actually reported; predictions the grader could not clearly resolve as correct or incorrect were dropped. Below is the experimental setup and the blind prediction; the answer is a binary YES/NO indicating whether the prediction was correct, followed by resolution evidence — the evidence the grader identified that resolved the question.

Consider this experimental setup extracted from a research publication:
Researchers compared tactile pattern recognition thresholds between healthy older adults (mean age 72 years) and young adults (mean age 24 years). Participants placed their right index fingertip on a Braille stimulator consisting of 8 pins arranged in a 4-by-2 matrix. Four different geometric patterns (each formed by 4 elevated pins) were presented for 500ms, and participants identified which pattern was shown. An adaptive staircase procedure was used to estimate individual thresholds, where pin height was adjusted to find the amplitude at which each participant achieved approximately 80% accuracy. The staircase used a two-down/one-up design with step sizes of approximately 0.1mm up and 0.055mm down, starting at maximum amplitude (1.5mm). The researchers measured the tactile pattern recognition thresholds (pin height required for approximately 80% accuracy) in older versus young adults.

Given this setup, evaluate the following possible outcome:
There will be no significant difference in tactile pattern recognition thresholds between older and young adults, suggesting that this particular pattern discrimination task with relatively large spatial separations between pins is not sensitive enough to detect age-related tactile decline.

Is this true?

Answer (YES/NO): NO